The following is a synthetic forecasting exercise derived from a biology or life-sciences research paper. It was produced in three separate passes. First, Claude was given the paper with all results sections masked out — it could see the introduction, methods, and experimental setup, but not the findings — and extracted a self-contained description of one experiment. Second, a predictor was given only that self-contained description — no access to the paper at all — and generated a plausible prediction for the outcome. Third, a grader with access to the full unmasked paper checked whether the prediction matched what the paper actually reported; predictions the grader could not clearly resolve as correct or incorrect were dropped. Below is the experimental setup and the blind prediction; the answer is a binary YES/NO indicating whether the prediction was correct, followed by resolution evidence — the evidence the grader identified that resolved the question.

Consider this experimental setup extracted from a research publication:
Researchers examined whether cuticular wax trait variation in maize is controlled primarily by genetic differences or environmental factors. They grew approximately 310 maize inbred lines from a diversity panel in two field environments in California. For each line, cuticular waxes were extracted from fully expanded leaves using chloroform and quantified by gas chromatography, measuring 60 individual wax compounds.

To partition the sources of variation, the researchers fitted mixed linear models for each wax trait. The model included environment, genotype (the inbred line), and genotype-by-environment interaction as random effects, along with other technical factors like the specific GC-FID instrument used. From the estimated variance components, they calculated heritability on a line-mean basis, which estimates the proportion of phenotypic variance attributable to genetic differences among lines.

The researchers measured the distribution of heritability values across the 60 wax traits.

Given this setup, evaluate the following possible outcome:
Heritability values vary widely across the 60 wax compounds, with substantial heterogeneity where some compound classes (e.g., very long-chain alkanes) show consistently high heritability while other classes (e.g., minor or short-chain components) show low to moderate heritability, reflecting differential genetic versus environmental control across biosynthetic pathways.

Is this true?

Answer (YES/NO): NO